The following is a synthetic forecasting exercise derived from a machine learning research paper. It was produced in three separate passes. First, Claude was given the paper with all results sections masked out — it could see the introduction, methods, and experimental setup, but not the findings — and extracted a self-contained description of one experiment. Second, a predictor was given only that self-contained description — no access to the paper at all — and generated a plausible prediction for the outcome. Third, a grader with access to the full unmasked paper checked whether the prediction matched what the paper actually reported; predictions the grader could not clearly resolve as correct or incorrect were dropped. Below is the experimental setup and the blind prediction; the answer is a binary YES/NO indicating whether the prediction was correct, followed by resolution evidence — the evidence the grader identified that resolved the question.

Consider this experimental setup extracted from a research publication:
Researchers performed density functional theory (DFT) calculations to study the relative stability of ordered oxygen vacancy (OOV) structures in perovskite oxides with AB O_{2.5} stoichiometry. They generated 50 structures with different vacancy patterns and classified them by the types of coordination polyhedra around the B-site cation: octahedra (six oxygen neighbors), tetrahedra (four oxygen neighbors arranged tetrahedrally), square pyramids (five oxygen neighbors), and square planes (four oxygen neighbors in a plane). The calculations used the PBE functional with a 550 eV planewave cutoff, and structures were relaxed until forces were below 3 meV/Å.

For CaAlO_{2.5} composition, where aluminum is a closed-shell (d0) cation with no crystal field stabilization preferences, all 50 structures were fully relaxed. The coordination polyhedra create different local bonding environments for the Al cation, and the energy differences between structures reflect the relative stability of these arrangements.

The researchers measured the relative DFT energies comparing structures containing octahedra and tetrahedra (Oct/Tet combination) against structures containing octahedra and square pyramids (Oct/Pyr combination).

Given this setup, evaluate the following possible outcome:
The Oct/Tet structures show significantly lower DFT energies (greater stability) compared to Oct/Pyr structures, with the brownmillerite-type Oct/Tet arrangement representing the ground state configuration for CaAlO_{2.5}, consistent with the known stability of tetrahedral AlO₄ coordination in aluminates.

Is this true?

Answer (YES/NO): NO